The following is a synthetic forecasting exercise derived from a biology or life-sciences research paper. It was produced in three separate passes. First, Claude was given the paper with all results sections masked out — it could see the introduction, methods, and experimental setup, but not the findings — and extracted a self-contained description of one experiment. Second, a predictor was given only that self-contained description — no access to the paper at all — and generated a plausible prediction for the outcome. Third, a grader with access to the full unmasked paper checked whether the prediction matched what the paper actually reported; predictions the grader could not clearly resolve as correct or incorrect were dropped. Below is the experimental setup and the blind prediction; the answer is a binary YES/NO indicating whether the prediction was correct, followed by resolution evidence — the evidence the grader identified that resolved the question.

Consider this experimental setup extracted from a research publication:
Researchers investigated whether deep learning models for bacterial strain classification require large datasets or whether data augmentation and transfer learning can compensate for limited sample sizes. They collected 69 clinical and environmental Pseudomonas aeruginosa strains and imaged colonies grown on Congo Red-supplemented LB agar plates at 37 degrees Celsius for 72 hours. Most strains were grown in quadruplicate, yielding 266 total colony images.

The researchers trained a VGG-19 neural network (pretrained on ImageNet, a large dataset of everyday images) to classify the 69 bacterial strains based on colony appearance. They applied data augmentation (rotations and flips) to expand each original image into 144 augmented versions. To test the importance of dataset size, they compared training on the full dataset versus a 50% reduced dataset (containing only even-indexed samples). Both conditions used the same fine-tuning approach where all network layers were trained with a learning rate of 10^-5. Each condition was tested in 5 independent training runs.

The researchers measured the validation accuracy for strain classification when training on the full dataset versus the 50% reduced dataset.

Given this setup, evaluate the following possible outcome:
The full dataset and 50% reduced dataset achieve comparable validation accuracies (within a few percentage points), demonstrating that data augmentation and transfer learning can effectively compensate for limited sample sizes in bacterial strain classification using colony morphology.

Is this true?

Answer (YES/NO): YES